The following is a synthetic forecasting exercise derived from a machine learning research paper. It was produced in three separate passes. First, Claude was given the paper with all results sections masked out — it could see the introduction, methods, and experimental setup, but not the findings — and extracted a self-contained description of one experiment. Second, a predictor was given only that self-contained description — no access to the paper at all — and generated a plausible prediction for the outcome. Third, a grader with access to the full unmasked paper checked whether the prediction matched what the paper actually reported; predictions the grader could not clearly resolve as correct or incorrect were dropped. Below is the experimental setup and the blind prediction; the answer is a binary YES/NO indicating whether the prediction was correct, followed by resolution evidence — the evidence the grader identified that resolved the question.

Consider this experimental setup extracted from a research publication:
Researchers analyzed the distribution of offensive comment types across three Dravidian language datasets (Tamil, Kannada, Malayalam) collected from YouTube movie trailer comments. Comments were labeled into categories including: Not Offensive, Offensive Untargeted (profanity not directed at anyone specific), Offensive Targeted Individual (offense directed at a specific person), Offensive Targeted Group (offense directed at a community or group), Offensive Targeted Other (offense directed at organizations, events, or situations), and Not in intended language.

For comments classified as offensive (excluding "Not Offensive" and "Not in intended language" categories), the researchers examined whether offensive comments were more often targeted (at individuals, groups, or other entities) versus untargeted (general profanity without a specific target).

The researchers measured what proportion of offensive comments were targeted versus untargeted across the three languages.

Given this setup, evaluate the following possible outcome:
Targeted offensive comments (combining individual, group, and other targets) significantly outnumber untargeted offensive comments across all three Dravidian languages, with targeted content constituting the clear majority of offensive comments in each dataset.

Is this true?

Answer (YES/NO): YES